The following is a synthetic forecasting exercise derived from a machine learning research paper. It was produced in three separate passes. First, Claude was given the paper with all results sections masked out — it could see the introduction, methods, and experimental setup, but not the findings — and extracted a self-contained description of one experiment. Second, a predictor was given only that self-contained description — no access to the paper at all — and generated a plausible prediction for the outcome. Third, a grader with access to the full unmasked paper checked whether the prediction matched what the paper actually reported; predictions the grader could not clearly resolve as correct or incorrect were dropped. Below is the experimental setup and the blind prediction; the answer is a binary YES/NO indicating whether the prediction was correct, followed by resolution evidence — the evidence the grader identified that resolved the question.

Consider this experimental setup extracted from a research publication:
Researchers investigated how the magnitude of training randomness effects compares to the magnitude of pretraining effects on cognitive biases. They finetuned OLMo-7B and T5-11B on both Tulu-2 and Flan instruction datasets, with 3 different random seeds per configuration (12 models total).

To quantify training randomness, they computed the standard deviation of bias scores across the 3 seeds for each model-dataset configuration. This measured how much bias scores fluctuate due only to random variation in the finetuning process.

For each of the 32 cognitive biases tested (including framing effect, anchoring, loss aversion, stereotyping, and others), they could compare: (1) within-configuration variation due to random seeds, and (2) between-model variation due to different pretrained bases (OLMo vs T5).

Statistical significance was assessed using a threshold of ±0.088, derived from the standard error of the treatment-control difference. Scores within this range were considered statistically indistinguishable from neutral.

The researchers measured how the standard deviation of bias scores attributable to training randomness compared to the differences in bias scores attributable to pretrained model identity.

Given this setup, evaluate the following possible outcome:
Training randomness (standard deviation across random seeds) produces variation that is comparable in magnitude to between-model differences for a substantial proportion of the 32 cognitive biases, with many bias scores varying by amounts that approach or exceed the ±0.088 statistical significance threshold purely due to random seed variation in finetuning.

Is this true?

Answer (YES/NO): NO